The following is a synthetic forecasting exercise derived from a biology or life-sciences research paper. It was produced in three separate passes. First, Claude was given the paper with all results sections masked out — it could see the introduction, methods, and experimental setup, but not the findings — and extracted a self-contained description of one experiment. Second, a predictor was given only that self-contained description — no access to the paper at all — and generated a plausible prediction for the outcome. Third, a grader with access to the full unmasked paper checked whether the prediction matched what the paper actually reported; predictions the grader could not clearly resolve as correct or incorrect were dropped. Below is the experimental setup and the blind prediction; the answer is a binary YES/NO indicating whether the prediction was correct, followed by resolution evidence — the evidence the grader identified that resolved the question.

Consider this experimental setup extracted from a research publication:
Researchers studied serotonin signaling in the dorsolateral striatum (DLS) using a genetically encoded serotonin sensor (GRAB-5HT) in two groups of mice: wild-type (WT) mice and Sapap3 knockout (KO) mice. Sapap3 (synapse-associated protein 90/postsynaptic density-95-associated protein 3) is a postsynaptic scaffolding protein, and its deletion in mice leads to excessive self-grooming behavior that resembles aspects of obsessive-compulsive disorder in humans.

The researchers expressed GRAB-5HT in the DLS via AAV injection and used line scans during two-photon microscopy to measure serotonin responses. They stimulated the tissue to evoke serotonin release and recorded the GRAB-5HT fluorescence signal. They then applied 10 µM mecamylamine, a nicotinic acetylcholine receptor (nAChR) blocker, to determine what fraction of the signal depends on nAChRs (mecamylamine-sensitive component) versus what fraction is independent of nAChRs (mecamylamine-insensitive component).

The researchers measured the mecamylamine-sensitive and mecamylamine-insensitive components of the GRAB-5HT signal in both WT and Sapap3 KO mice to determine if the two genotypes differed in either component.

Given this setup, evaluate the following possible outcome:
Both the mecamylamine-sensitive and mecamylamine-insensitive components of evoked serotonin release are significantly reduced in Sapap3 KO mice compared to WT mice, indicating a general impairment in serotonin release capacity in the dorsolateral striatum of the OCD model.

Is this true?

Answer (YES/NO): NO